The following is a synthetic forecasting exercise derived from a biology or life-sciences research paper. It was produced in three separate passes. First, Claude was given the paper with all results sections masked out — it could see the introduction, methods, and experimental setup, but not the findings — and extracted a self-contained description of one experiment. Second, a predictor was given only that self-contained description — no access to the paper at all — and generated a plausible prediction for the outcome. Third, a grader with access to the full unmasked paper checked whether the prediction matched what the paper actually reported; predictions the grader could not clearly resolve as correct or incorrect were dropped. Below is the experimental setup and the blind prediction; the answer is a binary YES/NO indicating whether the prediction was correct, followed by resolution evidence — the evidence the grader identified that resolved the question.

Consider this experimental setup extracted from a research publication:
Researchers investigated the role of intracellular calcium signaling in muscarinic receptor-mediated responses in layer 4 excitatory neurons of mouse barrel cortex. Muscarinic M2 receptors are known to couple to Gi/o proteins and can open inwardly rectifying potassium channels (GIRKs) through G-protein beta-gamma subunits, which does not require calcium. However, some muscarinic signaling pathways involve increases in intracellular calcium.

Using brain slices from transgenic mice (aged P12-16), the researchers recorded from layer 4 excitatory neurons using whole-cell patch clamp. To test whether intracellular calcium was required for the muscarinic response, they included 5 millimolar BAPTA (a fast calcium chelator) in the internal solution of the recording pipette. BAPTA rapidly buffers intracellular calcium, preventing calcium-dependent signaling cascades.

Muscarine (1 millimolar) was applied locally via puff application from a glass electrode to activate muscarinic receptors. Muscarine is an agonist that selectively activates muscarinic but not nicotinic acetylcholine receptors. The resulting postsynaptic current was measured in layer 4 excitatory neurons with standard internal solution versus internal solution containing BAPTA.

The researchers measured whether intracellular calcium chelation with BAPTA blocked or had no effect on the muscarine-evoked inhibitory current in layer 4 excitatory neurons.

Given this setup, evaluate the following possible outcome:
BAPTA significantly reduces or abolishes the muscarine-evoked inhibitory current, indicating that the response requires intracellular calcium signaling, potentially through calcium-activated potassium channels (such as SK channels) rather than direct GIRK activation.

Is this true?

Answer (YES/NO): NO